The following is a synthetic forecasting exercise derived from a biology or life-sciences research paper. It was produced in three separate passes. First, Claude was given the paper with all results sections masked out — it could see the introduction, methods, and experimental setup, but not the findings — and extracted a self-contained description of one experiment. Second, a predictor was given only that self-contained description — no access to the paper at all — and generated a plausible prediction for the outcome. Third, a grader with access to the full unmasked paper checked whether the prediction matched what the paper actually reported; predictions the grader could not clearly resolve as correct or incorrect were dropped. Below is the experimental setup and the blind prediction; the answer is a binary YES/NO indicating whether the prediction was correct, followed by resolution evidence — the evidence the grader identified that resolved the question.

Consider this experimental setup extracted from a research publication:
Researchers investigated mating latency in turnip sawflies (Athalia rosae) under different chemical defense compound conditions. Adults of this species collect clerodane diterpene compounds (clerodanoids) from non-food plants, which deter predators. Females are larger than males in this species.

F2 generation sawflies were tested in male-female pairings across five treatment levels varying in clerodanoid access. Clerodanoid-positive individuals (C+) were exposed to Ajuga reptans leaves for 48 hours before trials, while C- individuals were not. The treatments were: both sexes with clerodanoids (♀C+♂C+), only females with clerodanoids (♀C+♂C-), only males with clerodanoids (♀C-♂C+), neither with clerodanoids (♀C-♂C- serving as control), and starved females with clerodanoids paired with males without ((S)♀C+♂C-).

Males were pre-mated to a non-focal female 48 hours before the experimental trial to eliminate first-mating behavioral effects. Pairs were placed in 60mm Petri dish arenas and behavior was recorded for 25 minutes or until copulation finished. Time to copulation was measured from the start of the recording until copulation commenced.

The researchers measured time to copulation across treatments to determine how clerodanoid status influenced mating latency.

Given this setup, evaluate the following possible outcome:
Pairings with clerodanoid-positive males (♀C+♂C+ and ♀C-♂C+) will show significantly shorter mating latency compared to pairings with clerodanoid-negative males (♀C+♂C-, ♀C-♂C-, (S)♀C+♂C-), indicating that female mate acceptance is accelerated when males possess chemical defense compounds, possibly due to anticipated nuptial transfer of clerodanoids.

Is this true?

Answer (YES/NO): NO